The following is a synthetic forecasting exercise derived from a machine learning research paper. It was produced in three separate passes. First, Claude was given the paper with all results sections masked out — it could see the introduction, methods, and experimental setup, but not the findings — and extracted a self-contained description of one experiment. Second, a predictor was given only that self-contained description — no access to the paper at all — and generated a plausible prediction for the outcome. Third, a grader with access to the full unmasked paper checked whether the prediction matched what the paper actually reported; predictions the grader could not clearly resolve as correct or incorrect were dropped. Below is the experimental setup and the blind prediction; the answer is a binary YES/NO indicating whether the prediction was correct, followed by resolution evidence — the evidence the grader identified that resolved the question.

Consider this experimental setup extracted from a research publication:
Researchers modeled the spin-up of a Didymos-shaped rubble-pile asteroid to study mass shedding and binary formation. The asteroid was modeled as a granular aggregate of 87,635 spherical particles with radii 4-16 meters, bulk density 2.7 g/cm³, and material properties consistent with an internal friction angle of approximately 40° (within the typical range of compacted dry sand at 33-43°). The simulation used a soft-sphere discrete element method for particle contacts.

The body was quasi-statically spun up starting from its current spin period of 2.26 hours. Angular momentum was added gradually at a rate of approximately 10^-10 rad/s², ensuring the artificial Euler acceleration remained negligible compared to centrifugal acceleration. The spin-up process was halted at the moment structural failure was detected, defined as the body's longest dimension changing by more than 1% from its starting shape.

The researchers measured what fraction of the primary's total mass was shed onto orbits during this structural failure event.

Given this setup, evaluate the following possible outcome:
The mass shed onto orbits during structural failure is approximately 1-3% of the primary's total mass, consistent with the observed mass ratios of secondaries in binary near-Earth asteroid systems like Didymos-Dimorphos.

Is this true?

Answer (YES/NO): YES